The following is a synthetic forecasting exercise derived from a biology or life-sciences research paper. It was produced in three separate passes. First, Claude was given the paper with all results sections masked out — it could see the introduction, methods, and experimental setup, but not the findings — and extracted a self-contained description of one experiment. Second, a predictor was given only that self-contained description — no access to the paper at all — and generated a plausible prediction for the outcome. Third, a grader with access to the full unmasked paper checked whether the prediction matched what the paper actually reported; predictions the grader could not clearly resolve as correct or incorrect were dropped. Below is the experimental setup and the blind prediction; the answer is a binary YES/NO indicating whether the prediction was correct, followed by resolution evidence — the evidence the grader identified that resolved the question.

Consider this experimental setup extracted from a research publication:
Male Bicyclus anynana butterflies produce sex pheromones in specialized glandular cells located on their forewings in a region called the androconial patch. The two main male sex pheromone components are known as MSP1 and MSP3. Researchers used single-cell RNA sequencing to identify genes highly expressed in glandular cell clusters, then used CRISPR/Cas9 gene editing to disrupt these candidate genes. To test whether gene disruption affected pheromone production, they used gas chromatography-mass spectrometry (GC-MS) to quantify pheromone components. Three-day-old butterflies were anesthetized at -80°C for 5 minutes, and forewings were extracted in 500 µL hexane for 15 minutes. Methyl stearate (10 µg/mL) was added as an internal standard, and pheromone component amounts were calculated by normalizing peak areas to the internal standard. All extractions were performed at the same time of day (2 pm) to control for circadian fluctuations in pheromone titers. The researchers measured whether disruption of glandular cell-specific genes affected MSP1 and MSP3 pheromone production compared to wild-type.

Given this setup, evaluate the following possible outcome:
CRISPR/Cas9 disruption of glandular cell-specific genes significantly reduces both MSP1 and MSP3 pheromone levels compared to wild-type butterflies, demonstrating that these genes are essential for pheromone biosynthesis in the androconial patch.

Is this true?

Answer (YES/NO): NO